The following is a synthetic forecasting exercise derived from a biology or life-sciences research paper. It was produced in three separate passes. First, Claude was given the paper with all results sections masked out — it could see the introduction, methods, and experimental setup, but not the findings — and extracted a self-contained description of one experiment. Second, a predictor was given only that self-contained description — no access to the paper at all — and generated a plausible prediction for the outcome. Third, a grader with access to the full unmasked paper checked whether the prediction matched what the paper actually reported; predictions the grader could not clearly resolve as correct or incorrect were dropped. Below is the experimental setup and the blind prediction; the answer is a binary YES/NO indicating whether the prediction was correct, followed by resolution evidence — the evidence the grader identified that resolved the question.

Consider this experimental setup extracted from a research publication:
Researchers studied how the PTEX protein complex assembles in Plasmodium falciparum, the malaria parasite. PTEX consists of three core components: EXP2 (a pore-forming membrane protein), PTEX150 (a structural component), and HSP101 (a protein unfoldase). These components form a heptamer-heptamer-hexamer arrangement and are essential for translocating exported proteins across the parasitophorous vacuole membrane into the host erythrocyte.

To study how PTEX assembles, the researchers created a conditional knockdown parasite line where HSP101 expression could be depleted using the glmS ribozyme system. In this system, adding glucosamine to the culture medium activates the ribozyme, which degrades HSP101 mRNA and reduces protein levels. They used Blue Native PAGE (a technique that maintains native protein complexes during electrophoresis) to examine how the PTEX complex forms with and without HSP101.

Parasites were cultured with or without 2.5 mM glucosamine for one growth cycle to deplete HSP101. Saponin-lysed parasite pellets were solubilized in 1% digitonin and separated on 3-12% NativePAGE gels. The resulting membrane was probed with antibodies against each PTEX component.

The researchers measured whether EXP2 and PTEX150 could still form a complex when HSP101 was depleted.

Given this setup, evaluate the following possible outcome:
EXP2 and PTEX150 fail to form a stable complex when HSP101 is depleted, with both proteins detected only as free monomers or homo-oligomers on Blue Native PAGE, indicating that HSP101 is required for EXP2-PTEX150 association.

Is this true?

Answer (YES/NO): NO